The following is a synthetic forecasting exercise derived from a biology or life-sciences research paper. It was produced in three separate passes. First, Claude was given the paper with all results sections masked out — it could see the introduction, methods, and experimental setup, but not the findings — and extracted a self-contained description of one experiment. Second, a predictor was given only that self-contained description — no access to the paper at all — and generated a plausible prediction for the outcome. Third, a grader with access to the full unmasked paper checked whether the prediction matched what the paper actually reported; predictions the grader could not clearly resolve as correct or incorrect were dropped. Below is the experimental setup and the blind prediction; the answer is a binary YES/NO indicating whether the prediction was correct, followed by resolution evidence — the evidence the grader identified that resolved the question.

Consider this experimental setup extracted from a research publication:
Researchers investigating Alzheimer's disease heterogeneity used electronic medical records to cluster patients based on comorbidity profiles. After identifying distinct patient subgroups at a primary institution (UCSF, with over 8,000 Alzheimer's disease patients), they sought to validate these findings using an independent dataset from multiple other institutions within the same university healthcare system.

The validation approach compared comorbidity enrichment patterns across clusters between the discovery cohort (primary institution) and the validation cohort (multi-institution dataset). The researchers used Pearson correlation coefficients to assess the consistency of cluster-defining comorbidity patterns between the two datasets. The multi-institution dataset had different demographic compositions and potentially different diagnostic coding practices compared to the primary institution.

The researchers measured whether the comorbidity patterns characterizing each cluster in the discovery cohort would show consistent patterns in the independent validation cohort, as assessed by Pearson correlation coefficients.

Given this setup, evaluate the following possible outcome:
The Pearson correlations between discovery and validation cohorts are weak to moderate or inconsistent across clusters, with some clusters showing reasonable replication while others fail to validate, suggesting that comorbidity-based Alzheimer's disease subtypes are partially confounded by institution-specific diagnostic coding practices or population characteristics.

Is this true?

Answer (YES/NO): YES